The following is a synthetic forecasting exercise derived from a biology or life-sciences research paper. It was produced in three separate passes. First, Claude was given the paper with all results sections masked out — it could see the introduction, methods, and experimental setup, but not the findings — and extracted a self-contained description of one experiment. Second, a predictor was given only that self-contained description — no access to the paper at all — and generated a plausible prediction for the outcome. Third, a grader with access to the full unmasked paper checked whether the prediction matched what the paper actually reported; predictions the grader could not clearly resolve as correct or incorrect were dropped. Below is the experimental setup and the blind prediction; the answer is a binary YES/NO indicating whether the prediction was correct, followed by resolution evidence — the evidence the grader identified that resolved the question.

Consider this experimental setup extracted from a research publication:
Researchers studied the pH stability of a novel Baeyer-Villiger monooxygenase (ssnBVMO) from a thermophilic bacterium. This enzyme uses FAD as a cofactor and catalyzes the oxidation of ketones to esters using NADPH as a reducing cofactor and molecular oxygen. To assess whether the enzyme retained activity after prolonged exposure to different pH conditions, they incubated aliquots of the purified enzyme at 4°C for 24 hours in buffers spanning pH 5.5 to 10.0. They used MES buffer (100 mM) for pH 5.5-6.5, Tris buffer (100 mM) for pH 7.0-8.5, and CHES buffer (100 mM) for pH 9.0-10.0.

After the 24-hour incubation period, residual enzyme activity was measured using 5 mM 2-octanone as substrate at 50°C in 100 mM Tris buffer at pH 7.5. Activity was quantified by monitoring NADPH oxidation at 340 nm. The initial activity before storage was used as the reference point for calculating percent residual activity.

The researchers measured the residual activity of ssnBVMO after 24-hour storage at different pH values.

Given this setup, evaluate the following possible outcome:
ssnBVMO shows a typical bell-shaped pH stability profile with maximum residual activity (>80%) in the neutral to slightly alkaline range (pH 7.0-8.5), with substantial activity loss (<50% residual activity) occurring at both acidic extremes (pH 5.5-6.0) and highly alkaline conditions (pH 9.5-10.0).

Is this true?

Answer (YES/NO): NO